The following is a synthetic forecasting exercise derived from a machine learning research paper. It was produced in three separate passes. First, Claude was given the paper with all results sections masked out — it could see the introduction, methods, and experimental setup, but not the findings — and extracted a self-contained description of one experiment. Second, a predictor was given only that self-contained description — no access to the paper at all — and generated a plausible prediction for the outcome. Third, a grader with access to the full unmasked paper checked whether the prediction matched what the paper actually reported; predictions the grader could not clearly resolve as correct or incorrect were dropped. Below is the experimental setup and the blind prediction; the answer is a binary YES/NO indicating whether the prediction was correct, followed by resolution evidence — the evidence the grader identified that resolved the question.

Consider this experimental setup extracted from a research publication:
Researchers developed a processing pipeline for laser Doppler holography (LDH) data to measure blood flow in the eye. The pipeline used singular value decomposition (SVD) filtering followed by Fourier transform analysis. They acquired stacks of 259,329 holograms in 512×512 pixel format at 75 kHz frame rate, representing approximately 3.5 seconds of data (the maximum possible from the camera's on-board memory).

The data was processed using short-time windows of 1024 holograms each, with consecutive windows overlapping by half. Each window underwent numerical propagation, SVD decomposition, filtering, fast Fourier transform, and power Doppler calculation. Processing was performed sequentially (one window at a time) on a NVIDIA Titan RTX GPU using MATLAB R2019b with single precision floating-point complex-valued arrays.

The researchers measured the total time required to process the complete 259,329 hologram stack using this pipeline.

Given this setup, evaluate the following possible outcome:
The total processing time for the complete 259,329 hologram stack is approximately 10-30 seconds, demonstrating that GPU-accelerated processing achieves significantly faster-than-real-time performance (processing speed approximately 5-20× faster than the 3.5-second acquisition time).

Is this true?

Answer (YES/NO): NO